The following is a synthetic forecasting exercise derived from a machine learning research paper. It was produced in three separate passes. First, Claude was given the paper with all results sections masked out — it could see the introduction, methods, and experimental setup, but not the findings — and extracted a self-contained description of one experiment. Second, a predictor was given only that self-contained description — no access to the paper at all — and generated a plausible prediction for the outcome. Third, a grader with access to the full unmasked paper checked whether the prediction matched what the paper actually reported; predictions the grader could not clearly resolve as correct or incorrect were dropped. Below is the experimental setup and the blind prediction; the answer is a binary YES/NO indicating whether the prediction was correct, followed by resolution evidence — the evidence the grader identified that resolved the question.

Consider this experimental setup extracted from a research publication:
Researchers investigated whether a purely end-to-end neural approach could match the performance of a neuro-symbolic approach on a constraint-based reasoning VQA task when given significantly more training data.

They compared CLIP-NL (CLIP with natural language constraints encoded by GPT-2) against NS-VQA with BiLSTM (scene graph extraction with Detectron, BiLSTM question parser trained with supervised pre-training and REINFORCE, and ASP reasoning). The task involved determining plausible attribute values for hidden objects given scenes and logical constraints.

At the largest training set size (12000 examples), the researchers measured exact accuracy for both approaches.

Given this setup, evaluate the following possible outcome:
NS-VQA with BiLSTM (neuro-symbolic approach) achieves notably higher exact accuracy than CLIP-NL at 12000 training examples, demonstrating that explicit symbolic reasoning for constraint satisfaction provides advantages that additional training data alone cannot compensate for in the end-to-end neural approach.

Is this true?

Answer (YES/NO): NO